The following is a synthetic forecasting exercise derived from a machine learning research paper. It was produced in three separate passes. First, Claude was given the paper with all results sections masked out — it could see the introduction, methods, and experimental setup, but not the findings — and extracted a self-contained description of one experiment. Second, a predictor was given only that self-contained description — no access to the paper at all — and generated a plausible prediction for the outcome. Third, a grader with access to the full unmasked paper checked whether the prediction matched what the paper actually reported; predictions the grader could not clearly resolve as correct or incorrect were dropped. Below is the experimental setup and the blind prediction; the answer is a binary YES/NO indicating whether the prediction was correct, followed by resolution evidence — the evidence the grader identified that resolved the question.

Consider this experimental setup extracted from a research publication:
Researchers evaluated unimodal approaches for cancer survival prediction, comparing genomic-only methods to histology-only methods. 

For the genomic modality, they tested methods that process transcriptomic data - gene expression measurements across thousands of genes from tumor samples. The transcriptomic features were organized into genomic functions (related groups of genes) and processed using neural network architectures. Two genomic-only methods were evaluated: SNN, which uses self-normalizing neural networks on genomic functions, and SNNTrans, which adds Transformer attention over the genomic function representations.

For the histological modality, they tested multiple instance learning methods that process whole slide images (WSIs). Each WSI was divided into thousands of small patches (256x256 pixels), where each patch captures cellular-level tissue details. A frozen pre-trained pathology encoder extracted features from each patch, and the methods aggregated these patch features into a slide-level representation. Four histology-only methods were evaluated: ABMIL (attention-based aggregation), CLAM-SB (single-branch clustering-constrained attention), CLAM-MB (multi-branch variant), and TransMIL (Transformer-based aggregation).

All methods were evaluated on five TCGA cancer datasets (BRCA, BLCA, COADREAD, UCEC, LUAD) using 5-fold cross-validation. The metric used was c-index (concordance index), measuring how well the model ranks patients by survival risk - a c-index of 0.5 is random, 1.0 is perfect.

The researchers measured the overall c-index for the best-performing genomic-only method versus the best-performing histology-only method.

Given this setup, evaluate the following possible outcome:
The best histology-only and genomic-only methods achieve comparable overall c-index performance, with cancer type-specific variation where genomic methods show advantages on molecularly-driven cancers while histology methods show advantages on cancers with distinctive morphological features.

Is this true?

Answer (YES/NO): NO